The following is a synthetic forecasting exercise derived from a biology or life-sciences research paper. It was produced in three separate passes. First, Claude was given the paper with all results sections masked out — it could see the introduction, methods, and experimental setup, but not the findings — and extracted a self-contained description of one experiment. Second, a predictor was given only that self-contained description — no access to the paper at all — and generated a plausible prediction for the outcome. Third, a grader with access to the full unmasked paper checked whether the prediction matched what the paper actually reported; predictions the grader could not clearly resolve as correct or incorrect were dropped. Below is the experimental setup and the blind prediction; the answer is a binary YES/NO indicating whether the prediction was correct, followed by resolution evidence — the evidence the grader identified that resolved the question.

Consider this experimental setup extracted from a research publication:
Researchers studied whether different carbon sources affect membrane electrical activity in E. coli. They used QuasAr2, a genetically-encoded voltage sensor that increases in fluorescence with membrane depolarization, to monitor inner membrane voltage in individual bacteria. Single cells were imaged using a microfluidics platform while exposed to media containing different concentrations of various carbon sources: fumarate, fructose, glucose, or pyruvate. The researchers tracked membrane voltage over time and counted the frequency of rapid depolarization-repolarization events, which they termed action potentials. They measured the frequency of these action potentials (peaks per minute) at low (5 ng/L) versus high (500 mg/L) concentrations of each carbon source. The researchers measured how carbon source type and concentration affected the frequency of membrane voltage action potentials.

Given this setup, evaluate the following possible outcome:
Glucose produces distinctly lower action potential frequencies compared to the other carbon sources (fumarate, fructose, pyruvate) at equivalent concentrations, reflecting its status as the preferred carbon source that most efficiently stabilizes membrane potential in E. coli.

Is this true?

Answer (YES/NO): NO